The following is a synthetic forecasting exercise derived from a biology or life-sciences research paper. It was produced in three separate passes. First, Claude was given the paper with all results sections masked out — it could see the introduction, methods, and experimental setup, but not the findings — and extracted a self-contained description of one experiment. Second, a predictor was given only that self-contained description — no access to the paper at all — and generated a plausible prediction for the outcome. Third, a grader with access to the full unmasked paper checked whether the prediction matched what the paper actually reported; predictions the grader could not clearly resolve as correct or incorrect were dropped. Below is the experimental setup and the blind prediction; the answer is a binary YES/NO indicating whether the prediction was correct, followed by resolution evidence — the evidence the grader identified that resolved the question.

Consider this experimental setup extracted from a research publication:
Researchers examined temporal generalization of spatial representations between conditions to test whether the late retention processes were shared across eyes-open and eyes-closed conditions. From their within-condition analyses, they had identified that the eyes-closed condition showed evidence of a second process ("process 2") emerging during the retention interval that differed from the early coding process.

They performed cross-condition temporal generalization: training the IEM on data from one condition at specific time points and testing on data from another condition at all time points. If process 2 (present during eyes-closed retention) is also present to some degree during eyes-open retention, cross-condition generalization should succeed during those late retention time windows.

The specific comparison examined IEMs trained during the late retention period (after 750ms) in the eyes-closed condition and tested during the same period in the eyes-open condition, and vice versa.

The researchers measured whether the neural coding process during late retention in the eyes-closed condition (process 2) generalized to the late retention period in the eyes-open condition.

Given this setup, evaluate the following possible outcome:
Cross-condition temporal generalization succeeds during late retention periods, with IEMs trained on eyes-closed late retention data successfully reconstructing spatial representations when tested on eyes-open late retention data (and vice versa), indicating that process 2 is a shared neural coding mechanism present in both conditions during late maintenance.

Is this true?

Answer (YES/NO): NO